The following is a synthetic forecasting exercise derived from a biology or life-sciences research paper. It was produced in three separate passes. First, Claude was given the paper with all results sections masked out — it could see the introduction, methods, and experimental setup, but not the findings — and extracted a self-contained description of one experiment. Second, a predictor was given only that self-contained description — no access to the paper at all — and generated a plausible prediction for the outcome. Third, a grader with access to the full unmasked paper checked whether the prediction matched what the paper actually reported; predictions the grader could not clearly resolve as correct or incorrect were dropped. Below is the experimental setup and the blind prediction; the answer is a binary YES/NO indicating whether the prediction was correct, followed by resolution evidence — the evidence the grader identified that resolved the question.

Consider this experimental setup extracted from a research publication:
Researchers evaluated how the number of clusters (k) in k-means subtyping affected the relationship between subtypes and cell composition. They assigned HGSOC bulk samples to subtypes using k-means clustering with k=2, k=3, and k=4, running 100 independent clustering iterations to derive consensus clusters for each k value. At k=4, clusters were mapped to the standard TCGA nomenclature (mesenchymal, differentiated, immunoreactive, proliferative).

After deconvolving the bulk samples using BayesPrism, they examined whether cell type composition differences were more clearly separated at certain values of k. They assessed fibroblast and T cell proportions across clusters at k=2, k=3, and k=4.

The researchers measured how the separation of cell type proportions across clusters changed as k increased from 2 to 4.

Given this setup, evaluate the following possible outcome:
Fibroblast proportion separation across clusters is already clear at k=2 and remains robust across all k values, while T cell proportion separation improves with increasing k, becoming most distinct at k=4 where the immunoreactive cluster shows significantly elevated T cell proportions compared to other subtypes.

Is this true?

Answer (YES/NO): NO